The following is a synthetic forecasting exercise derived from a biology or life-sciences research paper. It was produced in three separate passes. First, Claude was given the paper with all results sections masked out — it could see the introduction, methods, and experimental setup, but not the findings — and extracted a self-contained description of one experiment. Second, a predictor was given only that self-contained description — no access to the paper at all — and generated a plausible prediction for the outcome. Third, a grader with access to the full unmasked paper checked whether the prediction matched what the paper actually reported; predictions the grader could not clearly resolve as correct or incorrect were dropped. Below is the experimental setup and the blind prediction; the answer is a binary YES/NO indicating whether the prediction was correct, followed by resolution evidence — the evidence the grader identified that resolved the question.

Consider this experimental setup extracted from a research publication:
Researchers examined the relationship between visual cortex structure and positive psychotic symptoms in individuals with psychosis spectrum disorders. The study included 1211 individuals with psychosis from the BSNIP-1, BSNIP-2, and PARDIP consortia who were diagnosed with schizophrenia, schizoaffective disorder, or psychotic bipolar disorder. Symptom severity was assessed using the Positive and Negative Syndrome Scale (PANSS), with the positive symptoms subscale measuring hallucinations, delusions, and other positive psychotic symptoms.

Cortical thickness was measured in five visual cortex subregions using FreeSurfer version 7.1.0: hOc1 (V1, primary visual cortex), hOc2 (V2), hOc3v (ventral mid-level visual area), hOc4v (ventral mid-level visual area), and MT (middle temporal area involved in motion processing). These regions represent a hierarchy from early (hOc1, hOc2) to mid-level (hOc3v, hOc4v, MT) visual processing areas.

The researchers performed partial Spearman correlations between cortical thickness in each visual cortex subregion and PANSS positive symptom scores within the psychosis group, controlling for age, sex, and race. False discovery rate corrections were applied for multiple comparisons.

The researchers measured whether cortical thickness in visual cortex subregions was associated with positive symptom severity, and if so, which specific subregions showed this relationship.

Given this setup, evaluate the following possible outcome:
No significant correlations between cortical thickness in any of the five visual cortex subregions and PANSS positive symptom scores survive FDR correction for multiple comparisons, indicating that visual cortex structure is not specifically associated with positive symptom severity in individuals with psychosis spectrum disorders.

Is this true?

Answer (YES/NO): NO